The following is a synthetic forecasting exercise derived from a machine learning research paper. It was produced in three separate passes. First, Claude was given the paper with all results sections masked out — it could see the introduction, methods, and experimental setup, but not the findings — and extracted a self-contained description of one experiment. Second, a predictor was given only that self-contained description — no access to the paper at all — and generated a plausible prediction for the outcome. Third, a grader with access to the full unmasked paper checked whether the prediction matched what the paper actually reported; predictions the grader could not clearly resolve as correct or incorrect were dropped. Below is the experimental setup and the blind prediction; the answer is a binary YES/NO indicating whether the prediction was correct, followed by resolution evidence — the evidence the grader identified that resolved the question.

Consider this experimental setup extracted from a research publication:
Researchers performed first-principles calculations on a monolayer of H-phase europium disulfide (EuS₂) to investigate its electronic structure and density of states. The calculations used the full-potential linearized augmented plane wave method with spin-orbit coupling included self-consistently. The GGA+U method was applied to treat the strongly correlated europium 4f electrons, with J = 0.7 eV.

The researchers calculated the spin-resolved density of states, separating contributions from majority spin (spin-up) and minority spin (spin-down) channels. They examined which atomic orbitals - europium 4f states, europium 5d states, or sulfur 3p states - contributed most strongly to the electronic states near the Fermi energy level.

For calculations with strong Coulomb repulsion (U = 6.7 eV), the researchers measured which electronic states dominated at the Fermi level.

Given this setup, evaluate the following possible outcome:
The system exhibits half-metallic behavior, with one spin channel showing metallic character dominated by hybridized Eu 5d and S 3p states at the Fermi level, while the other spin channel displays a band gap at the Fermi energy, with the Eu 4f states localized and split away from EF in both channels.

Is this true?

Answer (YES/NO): NO